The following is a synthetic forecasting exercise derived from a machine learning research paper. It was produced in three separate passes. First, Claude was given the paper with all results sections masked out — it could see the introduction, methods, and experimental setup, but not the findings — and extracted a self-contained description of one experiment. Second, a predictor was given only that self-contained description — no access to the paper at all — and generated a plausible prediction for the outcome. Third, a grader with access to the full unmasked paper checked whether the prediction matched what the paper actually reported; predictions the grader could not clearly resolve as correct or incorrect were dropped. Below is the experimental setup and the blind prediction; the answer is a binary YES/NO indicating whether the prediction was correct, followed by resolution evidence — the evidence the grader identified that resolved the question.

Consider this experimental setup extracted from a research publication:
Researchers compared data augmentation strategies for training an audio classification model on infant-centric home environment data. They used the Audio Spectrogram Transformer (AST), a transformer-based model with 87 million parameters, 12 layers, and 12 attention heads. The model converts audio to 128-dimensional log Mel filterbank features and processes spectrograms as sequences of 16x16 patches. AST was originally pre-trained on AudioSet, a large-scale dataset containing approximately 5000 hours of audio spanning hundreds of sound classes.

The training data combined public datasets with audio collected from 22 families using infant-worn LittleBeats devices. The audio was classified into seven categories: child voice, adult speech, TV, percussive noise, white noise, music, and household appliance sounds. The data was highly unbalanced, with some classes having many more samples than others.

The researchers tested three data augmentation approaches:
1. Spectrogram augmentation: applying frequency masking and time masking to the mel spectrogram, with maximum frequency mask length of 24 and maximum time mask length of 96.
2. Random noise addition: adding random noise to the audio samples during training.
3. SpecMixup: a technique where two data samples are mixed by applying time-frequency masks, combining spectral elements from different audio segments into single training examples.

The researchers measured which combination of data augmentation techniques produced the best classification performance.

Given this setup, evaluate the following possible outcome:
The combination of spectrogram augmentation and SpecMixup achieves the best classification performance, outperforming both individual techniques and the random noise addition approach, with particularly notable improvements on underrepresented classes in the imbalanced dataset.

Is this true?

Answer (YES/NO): NO